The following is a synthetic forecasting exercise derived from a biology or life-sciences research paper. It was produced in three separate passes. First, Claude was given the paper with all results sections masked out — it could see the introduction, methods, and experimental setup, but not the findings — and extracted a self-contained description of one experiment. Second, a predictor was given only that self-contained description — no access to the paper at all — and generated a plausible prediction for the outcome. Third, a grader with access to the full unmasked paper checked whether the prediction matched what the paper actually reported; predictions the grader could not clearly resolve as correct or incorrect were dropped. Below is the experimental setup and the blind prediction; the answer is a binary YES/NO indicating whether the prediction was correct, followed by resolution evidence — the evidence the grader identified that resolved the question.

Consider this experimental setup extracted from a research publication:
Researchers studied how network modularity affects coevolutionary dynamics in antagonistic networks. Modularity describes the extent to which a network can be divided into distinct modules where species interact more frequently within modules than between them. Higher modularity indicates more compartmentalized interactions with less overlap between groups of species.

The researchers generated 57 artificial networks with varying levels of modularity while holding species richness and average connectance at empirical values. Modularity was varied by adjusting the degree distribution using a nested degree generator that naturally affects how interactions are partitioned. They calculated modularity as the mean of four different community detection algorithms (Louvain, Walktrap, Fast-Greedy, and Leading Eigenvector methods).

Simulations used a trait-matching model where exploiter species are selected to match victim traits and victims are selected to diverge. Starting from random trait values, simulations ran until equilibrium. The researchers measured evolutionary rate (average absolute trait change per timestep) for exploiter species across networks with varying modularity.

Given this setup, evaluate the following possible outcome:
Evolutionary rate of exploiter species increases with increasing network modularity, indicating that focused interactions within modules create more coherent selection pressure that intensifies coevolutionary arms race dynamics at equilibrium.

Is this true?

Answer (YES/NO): YES